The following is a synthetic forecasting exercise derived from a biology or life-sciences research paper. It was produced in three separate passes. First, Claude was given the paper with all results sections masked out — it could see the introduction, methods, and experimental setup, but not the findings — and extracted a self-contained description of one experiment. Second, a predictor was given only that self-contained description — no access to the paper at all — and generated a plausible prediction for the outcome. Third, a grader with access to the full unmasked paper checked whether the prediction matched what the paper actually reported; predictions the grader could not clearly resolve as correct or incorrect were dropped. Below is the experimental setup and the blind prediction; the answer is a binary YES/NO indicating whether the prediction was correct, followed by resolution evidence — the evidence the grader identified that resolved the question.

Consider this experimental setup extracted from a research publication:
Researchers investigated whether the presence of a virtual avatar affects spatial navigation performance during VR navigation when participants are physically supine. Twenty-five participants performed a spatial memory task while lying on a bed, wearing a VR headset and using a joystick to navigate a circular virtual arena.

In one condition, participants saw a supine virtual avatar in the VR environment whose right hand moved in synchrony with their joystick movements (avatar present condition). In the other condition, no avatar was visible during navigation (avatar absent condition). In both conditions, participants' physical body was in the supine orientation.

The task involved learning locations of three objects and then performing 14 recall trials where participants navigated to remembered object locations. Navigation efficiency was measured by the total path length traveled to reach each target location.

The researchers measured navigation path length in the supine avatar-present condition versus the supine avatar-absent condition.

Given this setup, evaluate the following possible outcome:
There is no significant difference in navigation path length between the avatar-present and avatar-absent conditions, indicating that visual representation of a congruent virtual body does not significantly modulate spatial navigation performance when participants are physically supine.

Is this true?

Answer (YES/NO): NO